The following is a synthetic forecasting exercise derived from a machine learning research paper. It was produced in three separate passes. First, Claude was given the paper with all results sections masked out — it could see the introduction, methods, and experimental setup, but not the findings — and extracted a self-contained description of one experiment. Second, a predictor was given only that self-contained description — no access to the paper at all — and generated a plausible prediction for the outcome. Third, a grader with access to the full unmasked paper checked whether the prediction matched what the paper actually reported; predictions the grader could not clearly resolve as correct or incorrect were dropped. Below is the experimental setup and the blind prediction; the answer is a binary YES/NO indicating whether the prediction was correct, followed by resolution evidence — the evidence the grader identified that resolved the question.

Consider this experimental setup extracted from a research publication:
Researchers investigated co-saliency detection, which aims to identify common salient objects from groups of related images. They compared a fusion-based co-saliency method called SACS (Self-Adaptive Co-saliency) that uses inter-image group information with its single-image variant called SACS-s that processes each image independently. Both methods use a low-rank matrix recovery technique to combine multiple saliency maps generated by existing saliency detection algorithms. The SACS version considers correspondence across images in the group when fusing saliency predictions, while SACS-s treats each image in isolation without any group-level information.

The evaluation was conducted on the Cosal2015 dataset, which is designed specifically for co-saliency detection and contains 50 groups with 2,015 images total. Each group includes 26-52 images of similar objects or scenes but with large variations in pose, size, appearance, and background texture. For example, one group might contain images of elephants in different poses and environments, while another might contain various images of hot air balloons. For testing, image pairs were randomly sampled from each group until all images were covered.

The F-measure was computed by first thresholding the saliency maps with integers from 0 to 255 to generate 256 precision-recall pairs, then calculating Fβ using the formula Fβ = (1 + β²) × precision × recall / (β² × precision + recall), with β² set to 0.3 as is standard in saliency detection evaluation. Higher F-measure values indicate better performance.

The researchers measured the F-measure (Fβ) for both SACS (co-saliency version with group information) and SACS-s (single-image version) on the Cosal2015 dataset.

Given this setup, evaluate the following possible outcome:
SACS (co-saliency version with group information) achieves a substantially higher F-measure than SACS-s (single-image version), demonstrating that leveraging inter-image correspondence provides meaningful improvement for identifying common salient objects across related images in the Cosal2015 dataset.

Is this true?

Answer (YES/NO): NO